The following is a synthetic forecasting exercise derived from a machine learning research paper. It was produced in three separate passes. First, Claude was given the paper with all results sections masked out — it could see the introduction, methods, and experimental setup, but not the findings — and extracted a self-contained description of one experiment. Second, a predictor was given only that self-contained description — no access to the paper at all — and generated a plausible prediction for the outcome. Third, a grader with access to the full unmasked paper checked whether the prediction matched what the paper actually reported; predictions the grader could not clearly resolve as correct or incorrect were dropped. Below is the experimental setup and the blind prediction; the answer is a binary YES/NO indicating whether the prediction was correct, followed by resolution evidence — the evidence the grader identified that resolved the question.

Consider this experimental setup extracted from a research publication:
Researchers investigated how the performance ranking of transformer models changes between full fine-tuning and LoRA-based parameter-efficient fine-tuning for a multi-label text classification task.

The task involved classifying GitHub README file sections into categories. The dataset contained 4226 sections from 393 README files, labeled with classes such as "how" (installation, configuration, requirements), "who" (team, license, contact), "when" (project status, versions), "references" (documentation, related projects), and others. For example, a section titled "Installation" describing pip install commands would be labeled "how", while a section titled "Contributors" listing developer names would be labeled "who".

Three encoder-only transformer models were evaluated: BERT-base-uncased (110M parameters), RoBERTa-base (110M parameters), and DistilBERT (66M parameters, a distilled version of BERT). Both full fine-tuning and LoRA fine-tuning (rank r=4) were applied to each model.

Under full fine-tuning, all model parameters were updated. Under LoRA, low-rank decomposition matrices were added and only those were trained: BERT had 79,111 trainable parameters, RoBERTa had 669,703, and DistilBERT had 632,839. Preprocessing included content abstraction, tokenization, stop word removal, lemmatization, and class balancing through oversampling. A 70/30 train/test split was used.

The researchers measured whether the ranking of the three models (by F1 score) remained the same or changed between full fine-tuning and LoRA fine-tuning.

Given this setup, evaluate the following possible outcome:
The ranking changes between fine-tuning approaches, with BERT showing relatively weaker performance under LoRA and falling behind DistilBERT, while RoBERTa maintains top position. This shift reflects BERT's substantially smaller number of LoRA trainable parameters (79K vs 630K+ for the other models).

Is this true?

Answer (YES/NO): NO